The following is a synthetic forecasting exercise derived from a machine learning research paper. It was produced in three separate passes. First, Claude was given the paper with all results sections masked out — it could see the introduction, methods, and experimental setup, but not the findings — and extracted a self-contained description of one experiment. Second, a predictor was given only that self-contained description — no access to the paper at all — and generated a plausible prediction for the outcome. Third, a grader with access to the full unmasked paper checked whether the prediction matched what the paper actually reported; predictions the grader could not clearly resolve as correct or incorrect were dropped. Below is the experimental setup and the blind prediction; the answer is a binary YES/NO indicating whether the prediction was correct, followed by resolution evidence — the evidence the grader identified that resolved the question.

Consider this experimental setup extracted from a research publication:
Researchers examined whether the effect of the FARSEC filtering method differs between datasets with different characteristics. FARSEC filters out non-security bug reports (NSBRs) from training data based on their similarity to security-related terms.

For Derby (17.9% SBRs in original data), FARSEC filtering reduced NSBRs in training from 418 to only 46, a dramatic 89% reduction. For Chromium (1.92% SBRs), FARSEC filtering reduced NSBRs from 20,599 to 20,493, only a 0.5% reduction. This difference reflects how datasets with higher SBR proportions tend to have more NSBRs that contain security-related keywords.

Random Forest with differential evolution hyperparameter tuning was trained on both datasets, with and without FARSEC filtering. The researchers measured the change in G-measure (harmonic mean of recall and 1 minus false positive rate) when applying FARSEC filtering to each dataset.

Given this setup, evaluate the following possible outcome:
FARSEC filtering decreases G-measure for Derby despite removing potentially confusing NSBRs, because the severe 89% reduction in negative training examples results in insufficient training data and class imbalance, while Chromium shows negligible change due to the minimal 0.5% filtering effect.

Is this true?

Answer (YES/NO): YES